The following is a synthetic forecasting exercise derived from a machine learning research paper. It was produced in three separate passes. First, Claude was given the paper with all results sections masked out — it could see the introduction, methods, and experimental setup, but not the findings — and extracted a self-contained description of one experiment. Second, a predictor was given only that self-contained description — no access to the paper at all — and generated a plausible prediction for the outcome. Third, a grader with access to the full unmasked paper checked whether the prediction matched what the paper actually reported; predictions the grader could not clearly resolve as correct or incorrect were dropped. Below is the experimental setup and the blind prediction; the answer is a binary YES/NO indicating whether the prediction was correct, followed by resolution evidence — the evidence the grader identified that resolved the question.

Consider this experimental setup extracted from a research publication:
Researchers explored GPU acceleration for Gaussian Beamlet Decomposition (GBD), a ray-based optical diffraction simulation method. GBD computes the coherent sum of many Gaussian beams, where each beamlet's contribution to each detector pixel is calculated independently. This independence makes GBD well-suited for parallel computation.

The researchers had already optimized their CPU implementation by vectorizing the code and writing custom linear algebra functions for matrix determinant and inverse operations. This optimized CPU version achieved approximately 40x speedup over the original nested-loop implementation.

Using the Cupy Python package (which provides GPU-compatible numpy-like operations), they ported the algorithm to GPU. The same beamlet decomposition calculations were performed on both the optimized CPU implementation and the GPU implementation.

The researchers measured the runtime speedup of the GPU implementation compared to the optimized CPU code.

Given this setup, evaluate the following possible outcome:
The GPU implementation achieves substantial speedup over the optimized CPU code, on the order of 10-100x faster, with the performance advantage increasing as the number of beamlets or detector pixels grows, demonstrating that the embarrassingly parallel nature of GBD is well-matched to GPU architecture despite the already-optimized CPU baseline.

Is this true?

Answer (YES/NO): YES